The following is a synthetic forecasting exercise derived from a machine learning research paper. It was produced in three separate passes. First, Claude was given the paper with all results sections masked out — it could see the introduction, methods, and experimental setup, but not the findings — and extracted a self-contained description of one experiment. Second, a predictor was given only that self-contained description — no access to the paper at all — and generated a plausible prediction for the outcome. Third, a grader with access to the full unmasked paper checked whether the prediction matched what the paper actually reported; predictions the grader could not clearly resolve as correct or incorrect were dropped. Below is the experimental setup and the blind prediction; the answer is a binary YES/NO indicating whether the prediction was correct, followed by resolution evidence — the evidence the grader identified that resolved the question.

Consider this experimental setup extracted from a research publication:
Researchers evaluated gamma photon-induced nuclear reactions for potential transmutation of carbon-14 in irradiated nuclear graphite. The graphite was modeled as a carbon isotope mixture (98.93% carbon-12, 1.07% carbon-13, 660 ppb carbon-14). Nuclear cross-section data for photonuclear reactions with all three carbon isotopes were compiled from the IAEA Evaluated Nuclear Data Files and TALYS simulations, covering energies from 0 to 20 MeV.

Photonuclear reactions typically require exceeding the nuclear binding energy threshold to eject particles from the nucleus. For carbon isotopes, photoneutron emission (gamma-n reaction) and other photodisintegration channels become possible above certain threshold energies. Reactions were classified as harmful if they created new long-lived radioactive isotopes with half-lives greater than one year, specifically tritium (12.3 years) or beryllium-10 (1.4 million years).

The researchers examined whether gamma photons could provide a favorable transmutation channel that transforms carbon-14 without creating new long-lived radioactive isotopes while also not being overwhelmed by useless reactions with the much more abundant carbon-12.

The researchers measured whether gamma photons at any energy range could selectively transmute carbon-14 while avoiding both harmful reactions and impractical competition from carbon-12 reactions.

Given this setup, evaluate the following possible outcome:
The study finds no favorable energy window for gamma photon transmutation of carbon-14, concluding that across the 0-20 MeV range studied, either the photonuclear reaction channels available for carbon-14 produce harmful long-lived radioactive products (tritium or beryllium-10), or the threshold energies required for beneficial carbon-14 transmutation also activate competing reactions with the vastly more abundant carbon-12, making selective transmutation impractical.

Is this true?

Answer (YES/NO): NO